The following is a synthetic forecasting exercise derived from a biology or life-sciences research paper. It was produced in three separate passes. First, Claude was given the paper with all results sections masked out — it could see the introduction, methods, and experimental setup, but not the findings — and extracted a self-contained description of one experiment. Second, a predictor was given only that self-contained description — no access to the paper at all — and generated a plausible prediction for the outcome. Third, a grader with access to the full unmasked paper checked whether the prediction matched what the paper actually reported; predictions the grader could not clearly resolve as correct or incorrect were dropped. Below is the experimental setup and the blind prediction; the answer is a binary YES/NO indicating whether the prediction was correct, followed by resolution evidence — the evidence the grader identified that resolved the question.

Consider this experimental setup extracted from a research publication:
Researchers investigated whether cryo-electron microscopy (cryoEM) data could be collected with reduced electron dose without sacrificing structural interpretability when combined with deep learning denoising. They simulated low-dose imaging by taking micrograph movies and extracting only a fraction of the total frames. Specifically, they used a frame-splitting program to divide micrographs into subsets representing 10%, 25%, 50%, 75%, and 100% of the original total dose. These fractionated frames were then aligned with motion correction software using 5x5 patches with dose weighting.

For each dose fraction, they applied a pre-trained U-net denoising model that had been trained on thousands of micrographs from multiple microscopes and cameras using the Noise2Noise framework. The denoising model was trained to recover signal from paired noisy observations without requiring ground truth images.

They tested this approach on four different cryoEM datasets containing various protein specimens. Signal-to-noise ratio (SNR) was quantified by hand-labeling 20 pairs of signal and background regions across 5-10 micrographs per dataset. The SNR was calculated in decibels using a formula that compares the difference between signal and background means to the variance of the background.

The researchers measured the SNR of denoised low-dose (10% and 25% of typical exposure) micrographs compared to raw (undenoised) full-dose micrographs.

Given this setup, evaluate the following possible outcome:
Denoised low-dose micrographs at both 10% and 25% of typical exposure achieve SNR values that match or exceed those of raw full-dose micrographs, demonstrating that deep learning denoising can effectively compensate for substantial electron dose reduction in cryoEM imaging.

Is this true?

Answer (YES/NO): YES